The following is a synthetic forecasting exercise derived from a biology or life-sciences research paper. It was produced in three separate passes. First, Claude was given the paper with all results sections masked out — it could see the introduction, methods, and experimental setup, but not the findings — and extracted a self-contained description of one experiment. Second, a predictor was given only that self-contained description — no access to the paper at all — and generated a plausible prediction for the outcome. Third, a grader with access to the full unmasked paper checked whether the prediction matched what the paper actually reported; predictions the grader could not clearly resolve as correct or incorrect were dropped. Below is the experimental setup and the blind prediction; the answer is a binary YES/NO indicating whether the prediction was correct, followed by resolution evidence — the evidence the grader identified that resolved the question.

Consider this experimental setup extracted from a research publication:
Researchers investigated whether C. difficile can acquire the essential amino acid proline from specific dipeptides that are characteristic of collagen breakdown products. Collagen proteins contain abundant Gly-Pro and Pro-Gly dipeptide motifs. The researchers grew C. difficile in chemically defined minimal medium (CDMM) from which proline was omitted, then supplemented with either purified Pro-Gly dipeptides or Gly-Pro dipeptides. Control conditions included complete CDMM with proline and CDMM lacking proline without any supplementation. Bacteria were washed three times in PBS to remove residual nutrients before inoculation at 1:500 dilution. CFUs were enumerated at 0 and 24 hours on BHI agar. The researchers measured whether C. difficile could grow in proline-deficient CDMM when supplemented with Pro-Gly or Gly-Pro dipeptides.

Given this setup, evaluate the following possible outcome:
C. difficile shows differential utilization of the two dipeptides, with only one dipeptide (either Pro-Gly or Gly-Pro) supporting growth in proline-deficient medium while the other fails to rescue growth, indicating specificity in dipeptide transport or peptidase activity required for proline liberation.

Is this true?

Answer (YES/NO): NO